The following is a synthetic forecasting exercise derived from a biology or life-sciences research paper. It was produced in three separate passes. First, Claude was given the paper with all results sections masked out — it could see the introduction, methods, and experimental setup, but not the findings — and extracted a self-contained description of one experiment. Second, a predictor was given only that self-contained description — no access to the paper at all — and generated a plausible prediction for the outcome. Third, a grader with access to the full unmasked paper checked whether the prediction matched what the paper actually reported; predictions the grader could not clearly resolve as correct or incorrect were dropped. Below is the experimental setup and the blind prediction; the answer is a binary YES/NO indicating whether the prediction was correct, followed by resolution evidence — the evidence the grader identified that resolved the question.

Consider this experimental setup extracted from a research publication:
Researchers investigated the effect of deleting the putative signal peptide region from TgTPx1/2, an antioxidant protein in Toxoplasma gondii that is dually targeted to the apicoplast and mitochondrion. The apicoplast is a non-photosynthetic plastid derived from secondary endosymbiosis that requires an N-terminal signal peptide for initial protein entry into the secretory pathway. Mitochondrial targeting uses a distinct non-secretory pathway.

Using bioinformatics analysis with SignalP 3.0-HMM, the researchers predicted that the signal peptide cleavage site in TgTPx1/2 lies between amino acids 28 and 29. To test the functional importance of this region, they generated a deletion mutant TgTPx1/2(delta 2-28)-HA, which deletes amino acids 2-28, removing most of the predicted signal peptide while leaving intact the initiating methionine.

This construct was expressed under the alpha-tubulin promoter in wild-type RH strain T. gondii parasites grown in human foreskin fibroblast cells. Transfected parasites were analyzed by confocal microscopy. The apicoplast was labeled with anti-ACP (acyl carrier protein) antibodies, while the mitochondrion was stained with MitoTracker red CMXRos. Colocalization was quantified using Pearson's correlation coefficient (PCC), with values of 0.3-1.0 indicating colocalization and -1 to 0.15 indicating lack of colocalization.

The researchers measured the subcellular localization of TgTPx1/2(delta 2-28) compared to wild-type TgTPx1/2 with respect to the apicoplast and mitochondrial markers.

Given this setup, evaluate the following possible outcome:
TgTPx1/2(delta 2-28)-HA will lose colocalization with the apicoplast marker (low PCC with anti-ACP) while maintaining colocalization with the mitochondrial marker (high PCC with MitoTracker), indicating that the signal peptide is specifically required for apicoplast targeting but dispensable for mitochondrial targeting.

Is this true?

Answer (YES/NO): NO